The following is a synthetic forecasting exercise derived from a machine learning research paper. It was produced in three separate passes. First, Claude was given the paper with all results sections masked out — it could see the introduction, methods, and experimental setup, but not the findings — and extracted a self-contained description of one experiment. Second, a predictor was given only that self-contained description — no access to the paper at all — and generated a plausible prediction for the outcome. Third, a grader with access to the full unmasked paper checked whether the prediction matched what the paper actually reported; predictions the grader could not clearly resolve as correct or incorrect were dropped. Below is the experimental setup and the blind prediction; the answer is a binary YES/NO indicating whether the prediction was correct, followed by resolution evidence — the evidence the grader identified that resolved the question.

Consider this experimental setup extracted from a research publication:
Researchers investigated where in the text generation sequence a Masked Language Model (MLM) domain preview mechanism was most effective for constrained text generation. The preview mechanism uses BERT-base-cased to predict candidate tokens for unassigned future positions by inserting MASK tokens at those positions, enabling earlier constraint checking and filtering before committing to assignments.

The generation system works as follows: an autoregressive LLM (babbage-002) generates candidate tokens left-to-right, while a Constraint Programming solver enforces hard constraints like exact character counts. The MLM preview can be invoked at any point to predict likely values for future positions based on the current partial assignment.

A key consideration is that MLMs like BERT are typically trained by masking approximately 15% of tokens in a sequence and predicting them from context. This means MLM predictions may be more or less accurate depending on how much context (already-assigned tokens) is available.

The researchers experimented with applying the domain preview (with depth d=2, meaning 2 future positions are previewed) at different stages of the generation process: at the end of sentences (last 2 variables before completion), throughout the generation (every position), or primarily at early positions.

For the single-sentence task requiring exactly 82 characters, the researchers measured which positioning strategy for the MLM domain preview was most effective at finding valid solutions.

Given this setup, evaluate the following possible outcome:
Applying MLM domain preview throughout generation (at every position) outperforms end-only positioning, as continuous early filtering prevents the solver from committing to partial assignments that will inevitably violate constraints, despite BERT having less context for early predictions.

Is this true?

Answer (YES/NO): NO